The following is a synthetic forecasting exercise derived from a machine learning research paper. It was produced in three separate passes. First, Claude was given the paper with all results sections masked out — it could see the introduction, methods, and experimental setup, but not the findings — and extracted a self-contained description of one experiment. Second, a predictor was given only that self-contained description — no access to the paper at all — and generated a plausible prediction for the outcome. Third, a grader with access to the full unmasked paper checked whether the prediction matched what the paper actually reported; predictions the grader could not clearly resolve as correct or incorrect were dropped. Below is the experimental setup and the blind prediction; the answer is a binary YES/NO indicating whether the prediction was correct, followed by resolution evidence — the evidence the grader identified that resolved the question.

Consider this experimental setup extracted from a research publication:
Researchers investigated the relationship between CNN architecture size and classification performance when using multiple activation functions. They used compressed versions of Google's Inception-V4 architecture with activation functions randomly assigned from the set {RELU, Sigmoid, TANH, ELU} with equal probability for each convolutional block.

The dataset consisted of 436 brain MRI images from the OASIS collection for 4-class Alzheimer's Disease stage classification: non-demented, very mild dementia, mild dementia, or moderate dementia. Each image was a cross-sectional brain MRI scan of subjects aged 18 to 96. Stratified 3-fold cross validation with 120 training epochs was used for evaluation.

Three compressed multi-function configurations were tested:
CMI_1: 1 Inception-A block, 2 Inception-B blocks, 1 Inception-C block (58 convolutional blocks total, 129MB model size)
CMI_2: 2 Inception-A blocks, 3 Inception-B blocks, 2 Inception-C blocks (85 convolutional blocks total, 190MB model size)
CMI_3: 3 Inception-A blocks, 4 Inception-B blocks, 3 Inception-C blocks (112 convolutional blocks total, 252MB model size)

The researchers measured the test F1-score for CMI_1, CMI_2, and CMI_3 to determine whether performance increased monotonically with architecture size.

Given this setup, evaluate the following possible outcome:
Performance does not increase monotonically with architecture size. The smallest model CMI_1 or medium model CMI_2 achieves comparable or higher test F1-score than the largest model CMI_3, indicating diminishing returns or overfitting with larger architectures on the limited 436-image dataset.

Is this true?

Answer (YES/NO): NO